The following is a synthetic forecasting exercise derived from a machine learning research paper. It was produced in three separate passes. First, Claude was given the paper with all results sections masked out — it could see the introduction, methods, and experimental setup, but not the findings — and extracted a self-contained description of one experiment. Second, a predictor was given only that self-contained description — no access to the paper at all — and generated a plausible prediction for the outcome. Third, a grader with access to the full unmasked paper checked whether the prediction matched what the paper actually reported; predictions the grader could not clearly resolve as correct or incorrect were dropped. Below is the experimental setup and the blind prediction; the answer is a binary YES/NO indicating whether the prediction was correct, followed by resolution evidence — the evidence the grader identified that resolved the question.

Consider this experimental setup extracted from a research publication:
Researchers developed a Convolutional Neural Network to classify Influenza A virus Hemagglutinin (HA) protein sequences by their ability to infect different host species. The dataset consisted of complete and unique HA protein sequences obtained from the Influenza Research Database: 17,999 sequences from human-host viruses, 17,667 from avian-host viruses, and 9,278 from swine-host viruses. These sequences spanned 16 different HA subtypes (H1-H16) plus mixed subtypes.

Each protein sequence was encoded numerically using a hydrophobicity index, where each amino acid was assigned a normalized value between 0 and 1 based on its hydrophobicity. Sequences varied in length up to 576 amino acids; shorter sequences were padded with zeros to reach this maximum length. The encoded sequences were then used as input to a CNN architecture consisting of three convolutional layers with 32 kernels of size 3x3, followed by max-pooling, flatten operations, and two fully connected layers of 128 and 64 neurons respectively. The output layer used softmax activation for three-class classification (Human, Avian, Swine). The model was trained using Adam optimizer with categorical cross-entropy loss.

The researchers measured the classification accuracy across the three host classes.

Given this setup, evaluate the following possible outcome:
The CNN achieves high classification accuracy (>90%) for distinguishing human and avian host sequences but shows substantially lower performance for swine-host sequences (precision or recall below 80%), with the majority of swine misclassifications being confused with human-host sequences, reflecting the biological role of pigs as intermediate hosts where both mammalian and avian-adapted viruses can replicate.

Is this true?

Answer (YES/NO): NO